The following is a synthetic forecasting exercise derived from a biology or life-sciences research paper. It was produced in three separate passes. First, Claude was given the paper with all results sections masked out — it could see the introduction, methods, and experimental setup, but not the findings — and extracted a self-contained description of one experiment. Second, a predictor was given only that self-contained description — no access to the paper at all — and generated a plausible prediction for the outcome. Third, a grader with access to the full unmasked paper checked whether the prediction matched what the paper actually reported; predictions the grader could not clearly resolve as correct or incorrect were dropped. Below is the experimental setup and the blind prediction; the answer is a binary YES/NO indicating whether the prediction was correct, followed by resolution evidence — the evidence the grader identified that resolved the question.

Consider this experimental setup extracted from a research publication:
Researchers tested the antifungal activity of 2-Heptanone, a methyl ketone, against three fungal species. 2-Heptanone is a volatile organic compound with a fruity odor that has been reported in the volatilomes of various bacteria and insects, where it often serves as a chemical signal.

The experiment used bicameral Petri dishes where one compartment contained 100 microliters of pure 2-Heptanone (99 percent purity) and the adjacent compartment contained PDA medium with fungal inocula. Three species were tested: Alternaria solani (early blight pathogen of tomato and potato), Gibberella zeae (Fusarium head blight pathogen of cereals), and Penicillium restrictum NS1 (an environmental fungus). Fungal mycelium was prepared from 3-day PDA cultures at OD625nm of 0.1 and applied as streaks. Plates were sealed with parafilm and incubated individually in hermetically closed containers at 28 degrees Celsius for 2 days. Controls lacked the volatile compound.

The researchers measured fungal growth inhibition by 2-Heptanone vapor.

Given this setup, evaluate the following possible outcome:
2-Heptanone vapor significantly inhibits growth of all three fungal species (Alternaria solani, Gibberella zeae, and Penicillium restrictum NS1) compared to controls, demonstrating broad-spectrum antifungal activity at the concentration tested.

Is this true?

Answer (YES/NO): YES